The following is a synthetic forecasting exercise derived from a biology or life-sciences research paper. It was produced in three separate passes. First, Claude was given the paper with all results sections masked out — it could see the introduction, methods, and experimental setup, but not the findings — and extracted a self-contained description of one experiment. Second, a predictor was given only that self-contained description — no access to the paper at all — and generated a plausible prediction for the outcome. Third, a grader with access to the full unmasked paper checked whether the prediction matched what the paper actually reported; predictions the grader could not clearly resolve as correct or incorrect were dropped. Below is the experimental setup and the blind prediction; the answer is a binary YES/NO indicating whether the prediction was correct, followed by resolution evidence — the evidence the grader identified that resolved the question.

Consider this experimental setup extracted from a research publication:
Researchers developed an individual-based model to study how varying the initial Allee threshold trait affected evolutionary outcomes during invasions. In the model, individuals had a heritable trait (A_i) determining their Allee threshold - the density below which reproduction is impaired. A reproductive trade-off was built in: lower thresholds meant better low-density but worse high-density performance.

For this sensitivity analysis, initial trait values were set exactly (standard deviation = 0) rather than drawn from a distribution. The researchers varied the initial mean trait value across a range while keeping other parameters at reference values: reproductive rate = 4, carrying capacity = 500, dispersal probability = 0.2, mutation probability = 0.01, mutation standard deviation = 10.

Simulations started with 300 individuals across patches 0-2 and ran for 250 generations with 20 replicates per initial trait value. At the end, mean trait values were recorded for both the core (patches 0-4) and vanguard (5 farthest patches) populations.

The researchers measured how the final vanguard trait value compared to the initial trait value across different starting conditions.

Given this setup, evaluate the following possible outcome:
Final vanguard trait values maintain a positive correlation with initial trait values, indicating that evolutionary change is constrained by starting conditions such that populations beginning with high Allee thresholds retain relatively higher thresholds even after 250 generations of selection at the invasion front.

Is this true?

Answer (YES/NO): YES